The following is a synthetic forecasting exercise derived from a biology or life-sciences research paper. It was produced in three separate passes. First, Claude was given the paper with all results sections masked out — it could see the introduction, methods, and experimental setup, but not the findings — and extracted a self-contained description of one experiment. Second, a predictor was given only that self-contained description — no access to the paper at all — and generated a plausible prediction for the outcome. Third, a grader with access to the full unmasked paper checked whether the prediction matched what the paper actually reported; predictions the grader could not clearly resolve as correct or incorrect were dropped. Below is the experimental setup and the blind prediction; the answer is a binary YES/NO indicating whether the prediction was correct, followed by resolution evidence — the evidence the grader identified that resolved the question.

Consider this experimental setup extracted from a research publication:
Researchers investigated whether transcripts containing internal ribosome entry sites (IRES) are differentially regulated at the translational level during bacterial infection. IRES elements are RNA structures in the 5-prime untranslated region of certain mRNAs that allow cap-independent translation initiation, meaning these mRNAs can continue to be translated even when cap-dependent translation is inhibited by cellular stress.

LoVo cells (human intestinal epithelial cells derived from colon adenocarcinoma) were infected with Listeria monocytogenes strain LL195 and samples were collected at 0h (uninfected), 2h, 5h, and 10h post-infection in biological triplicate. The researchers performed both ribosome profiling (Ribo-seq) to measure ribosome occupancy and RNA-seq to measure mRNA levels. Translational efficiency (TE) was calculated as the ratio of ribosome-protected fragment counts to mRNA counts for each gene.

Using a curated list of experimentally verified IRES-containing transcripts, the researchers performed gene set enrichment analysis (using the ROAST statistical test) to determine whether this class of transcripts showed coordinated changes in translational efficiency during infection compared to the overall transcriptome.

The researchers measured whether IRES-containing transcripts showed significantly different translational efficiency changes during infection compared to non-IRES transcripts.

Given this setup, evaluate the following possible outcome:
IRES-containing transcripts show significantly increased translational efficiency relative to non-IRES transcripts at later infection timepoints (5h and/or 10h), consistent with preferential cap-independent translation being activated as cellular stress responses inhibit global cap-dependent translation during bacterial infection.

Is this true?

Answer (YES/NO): NO